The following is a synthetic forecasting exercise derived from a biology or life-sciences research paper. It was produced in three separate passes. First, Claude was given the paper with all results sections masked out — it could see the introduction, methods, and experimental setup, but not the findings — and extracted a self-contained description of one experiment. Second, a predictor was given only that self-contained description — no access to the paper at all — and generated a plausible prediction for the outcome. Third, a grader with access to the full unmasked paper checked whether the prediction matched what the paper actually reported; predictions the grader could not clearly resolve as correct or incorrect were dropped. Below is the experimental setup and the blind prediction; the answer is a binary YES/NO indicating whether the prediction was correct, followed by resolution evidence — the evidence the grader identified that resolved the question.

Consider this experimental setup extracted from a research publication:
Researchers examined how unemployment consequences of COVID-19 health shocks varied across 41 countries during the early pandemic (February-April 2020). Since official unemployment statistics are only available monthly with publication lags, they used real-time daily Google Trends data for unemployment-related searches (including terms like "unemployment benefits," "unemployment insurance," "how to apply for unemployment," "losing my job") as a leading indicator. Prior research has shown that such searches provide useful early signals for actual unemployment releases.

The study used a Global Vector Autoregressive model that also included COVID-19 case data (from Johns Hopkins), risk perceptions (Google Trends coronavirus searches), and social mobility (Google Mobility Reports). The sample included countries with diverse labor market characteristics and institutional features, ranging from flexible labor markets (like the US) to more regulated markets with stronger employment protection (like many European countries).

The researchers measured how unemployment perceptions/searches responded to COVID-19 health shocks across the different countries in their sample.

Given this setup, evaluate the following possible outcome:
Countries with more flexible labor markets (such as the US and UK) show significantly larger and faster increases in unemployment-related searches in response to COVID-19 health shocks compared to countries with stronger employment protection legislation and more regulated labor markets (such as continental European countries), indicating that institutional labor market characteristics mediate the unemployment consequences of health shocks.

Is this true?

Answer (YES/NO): NO